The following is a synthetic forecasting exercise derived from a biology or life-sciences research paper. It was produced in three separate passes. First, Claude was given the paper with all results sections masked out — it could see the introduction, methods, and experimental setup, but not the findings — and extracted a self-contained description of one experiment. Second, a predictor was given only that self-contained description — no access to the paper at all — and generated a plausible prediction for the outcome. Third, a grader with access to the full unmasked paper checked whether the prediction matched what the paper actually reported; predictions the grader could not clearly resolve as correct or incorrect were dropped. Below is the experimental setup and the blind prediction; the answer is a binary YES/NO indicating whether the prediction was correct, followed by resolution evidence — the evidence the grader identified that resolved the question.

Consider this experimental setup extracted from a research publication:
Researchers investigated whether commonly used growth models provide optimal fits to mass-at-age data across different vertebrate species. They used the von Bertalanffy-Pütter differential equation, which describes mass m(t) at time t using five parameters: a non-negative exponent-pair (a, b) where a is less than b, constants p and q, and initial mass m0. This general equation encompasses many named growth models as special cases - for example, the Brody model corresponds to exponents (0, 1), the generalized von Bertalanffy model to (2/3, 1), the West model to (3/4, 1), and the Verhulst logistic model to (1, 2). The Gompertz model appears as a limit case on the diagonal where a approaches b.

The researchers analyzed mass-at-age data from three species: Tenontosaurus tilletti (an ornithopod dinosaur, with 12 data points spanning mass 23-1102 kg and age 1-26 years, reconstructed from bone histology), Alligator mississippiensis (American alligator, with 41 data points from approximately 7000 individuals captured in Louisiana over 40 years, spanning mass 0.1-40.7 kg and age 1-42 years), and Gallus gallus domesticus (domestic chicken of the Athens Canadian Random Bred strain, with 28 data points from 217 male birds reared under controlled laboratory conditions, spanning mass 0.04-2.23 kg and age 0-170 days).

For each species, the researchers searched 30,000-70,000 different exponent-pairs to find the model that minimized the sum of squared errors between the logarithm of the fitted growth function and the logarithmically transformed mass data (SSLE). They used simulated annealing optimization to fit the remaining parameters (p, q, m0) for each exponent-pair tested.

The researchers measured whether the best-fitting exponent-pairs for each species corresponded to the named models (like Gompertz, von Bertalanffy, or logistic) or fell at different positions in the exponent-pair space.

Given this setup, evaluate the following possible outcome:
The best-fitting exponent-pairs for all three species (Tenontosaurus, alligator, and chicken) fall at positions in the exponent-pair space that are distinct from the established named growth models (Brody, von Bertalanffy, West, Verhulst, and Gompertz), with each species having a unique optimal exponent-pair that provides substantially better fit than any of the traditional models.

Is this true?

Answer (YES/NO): YES